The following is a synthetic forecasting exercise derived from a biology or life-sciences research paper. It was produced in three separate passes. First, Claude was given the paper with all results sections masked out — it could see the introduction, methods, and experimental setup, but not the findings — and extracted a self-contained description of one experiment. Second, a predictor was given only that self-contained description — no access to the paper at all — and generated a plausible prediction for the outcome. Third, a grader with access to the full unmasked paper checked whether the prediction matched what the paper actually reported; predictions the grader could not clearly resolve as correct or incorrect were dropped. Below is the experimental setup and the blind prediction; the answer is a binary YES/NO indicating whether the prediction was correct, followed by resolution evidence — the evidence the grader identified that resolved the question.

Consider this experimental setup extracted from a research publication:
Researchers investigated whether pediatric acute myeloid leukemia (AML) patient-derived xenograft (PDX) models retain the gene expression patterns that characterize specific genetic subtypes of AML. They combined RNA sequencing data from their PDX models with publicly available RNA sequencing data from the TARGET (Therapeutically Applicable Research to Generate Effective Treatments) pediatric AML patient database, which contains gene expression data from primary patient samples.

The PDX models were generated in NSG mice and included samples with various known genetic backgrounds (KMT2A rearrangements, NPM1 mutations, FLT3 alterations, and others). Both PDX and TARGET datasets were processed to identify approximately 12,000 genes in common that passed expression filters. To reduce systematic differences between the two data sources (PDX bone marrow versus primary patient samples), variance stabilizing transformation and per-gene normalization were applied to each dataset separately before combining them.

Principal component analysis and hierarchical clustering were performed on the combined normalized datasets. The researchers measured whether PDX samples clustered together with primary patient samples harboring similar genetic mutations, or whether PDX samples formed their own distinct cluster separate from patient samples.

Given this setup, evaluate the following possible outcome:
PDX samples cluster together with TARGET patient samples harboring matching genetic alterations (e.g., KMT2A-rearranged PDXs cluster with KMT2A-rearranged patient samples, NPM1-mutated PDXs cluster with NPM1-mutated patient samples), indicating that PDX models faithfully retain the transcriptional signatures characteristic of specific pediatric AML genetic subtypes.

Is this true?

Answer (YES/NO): YES